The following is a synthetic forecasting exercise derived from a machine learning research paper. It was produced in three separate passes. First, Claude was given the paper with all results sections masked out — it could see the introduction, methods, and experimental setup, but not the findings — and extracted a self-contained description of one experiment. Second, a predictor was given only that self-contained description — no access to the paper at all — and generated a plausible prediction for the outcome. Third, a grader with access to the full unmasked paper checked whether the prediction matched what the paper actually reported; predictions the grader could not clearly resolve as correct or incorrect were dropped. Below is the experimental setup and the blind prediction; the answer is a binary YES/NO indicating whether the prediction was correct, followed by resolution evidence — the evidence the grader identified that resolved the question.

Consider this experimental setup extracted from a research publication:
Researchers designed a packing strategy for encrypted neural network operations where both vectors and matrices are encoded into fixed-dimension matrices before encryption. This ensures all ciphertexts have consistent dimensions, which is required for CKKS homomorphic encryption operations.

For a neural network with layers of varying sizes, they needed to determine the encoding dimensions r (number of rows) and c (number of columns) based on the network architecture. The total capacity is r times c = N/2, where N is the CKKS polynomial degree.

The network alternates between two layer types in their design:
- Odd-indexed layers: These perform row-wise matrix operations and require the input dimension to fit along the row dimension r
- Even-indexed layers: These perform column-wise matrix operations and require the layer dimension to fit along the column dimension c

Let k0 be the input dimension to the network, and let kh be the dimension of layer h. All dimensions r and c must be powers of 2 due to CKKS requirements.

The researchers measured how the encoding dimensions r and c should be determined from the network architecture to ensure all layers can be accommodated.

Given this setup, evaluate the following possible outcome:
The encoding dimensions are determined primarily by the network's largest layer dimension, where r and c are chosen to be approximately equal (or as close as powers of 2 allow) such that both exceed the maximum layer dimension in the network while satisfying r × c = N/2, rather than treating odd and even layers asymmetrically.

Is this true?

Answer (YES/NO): NO